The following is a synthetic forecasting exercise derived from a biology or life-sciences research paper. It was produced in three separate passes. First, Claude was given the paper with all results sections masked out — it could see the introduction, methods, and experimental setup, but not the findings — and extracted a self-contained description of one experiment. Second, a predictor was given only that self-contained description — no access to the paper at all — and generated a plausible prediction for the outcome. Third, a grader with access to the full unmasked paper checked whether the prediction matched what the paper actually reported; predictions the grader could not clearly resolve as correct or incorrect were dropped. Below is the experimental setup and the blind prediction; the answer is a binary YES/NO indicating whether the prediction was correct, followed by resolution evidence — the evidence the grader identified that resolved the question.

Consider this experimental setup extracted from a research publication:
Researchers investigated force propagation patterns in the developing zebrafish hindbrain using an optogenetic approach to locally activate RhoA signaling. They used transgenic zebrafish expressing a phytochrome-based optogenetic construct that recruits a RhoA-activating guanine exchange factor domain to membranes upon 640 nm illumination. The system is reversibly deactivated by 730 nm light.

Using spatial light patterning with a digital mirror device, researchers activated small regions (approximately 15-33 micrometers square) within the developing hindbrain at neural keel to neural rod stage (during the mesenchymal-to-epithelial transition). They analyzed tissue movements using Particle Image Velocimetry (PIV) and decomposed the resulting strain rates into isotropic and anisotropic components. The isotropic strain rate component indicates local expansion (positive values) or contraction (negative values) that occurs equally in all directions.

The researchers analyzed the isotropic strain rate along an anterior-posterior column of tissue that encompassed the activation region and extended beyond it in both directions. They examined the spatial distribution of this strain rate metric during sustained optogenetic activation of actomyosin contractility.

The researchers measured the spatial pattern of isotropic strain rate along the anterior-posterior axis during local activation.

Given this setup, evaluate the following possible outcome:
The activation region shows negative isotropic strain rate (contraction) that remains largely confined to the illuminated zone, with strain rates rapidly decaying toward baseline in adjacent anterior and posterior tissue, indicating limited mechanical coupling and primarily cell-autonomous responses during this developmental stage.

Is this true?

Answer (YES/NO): NO